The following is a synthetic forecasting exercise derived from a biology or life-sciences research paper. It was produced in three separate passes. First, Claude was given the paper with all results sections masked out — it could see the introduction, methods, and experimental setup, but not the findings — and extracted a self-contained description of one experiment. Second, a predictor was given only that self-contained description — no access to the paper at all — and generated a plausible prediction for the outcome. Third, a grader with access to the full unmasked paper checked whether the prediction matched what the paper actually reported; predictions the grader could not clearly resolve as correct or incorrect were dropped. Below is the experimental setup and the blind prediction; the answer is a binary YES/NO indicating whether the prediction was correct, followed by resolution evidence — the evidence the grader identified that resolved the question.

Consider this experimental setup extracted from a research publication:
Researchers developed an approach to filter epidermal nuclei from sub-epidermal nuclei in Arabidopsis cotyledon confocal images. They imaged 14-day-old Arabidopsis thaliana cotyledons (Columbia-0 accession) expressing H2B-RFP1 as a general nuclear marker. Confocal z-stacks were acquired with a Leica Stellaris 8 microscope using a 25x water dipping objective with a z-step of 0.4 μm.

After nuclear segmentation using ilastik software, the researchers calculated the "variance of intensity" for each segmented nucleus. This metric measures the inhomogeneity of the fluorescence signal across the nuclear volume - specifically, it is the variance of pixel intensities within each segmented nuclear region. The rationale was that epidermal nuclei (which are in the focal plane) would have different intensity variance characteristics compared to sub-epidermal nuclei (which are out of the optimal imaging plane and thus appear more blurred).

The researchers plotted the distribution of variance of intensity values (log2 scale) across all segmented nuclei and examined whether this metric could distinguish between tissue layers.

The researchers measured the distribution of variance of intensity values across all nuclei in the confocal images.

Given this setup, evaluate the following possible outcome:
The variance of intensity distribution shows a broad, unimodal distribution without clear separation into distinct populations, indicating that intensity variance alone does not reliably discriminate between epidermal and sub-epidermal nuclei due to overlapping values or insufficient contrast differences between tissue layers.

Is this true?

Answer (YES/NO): NO